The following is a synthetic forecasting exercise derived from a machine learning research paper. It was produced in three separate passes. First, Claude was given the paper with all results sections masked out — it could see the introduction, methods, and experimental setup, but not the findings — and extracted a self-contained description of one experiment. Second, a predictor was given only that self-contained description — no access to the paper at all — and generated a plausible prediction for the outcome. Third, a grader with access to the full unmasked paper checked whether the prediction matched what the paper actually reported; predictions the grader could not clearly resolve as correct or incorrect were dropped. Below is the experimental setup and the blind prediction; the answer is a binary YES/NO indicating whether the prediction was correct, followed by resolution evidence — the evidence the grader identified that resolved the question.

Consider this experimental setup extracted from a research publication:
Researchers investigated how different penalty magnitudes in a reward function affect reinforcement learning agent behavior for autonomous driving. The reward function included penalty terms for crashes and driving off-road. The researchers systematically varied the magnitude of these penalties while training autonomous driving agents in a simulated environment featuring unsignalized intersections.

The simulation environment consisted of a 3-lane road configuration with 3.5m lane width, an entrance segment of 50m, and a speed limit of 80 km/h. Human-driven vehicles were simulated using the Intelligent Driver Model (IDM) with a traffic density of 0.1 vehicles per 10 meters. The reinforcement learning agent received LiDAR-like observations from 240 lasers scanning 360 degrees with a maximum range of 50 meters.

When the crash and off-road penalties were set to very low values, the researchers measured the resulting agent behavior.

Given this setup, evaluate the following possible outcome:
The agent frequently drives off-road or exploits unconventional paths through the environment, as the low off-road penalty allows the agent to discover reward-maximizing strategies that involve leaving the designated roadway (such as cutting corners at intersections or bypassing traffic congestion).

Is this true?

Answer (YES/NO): YES